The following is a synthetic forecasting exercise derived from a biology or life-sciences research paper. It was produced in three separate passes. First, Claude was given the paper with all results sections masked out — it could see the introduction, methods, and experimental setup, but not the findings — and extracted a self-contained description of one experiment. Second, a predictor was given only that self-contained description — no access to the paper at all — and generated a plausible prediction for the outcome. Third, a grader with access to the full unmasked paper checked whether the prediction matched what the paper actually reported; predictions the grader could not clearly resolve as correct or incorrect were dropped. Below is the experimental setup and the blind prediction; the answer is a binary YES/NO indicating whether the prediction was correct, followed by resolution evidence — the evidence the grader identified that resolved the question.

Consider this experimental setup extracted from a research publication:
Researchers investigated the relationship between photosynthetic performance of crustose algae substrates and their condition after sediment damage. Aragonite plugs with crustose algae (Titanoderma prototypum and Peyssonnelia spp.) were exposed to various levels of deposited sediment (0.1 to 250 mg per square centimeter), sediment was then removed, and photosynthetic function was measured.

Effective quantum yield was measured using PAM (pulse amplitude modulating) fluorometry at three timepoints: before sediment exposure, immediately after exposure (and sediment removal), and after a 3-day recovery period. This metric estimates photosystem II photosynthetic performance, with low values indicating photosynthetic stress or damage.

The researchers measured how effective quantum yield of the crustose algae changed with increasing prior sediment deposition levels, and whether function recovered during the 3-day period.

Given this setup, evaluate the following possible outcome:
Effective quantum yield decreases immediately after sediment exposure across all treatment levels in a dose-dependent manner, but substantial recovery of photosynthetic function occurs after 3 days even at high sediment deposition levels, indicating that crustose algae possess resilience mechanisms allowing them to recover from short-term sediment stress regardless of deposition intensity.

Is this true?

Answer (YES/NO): YES